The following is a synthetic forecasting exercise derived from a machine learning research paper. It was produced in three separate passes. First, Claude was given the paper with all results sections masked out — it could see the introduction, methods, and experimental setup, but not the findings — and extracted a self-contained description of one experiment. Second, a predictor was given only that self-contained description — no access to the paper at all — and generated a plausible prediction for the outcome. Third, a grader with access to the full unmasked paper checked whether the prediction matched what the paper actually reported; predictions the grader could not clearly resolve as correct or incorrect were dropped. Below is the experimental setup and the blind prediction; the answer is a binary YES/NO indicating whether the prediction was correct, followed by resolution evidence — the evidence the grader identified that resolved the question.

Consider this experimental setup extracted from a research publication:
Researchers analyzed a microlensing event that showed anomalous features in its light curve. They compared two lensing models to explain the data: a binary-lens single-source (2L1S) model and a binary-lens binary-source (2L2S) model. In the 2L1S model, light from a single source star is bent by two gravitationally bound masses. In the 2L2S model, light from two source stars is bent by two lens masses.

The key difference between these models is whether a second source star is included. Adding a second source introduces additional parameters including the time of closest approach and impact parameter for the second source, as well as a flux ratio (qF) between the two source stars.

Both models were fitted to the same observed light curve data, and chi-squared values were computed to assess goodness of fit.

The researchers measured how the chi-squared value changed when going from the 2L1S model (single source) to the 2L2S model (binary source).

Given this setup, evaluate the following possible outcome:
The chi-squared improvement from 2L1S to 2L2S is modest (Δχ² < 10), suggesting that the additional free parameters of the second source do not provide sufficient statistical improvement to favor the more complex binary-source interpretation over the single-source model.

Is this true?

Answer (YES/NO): NO